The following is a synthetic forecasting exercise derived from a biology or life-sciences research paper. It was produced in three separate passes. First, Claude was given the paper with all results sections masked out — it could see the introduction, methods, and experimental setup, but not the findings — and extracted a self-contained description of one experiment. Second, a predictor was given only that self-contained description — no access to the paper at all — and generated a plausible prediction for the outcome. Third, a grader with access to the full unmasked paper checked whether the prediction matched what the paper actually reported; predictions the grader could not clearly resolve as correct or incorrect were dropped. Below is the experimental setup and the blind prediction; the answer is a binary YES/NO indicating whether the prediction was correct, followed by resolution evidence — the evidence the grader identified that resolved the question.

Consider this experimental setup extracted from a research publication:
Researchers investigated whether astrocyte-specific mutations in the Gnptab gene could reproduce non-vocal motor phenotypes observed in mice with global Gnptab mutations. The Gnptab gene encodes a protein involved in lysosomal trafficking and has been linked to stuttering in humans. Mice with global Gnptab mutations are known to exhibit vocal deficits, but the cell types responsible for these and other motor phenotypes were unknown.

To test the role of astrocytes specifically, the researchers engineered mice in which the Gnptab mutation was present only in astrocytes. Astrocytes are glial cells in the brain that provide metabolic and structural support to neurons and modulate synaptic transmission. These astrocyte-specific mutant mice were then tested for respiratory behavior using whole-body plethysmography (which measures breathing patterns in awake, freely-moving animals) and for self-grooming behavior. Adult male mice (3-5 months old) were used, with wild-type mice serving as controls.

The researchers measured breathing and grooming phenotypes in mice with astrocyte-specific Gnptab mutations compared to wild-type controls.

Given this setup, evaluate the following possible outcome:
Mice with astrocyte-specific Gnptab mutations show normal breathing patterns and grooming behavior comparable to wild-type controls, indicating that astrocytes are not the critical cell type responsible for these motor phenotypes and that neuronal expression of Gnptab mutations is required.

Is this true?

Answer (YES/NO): NO